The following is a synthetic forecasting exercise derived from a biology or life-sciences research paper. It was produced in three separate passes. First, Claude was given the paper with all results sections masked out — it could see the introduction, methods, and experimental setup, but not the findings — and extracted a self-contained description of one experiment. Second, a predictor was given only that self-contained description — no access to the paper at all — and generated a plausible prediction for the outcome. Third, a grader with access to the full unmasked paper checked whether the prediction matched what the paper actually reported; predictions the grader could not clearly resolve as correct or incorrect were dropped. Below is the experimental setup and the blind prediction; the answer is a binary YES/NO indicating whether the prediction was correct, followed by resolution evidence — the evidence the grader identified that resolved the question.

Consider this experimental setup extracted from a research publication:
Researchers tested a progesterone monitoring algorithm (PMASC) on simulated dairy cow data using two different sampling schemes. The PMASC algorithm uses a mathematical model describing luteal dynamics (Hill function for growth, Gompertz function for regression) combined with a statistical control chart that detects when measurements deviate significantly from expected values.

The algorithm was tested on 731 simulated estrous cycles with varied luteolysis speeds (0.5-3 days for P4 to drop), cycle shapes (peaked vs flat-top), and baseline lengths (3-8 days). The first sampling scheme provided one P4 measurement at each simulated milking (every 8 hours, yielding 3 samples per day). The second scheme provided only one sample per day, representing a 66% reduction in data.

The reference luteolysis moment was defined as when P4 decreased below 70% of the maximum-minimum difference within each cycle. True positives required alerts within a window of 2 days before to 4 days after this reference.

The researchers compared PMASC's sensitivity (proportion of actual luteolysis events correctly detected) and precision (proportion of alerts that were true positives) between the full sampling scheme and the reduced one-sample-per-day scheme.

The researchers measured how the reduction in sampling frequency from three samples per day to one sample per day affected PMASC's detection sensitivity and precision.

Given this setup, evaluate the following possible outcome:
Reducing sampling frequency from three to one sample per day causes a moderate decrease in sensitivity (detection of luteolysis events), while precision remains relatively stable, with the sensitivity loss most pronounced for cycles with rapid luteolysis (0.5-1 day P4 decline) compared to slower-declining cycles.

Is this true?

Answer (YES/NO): NO